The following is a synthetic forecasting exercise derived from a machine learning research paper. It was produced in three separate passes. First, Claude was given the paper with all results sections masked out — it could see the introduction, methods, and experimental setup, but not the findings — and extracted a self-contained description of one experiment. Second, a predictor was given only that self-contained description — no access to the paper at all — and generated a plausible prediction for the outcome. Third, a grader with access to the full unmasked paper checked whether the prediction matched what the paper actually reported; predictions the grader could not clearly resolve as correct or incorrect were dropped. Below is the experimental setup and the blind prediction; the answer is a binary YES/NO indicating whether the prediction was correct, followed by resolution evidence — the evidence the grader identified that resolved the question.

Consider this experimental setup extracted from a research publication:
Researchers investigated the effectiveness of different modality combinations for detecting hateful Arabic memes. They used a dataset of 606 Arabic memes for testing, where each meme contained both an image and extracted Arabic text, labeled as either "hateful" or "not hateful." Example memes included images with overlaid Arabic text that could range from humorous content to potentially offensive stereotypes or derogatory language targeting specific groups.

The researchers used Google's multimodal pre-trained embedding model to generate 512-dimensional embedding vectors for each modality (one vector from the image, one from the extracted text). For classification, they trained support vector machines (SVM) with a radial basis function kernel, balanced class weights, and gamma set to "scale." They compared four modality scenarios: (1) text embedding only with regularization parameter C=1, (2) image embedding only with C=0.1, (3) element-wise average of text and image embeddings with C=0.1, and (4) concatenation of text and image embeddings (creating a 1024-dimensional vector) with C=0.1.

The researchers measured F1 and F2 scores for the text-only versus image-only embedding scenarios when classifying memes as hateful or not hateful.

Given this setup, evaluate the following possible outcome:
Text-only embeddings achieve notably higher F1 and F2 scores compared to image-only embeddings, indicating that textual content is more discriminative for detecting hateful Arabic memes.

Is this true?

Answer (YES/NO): NO